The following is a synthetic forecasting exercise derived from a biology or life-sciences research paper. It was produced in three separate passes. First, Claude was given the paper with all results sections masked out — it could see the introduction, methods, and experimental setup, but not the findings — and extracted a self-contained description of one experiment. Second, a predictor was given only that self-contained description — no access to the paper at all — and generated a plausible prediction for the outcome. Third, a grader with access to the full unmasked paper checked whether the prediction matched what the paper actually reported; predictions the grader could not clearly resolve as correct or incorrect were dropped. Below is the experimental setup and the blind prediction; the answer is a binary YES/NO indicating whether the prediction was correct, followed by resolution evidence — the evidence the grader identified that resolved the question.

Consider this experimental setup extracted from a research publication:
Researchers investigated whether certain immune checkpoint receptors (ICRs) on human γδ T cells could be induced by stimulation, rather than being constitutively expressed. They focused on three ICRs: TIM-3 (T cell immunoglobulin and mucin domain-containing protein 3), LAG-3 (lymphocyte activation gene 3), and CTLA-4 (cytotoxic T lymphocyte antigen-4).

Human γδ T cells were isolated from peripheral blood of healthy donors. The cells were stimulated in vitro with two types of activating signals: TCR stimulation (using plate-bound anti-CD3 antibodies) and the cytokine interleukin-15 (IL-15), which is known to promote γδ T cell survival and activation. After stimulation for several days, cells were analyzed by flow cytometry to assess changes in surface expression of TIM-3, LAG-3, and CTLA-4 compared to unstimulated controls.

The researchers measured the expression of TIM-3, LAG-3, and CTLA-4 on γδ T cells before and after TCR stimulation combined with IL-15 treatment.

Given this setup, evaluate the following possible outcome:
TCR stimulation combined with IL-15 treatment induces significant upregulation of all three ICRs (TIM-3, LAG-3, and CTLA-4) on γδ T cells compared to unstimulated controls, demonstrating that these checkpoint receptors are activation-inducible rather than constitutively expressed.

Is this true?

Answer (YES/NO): NO